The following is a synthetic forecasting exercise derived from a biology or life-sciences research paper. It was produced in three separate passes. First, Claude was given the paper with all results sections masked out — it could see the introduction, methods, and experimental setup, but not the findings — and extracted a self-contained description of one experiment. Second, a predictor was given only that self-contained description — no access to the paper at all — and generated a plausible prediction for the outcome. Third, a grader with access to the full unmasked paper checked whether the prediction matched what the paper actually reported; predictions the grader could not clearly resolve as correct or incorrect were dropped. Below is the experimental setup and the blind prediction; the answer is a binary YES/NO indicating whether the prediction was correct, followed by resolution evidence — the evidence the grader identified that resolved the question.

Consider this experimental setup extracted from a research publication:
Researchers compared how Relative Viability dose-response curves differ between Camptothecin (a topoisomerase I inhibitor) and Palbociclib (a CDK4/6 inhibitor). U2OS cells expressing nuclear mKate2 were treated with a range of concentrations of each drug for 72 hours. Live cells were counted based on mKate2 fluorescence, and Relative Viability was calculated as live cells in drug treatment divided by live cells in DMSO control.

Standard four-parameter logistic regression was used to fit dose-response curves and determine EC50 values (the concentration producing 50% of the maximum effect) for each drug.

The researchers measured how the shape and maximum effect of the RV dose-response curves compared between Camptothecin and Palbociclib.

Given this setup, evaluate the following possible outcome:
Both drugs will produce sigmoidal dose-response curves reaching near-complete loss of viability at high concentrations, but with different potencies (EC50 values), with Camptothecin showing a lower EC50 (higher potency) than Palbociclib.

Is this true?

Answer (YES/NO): NO